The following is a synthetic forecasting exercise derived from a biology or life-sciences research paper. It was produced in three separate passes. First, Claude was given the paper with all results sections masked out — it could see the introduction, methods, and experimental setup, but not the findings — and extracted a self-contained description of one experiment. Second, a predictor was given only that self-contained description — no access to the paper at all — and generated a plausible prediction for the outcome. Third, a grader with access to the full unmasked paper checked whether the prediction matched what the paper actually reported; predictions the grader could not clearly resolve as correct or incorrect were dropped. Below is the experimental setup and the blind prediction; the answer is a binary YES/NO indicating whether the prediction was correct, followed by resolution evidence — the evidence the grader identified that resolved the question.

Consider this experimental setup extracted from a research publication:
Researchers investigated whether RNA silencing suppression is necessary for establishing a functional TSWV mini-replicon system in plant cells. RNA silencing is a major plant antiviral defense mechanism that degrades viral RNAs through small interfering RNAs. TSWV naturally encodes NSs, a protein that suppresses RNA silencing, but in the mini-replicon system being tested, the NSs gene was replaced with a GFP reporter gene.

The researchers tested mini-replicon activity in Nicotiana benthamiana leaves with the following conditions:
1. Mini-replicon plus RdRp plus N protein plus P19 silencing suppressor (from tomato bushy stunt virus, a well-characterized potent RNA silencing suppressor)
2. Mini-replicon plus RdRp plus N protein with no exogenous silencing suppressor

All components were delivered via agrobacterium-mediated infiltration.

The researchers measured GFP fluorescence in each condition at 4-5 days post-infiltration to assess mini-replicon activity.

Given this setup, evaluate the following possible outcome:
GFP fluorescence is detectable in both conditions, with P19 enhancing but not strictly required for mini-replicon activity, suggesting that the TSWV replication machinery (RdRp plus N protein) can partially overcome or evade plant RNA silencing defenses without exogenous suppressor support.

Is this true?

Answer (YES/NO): YES